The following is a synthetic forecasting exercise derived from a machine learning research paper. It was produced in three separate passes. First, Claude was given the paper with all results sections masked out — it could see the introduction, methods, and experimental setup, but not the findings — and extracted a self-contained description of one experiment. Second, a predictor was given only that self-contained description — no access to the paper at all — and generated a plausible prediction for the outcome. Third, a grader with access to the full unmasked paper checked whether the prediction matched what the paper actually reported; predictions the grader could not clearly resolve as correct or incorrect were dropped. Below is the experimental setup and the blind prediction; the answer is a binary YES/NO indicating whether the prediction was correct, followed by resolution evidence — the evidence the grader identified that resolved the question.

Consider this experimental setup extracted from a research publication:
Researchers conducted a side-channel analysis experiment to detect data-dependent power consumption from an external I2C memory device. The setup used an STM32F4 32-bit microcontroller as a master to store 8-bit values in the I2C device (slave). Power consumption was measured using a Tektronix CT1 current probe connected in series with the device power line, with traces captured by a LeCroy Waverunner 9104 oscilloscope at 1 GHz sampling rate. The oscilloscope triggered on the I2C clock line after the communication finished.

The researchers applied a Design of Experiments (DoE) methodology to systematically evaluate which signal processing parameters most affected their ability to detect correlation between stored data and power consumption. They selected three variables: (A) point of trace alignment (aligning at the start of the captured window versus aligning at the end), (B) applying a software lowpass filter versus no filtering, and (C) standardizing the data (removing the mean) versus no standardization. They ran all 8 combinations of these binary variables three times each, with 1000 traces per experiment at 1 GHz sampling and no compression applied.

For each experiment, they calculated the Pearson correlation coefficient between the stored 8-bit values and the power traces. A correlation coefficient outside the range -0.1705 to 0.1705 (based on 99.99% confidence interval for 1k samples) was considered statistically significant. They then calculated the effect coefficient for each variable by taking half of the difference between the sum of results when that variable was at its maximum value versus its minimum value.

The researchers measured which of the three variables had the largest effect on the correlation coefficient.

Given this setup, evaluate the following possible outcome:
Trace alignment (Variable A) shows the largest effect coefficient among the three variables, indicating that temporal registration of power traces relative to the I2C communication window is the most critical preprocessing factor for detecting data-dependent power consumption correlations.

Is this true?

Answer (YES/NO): YES